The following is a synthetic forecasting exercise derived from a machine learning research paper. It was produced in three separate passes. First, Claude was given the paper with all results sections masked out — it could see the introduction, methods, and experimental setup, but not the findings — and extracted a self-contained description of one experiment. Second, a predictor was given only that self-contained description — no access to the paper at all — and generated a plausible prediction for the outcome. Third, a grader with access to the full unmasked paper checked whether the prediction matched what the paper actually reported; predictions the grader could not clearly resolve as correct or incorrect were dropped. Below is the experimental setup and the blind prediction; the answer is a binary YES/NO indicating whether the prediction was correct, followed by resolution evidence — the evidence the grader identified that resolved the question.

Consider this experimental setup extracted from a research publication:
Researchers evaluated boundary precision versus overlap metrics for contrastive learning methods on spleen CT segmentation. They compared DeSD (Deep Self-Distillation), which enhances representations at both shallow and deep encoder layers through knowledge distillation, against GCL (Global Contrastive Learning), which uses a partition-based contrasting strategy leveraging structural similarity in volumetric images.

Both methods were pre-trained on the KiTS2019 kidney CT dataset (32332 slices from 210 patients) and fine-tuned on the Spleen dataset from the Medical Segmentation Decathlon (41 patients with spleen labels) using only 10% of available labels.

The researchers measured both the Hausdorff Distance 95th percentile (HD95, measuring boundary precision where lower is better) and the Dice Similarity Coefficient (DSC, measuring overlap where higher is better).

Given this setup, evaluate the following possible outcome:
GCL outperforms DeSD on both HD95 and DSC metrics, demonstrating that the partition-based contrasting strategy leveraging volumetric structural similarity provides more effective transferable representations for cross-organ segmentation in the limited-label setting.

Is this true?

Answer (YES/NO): NO